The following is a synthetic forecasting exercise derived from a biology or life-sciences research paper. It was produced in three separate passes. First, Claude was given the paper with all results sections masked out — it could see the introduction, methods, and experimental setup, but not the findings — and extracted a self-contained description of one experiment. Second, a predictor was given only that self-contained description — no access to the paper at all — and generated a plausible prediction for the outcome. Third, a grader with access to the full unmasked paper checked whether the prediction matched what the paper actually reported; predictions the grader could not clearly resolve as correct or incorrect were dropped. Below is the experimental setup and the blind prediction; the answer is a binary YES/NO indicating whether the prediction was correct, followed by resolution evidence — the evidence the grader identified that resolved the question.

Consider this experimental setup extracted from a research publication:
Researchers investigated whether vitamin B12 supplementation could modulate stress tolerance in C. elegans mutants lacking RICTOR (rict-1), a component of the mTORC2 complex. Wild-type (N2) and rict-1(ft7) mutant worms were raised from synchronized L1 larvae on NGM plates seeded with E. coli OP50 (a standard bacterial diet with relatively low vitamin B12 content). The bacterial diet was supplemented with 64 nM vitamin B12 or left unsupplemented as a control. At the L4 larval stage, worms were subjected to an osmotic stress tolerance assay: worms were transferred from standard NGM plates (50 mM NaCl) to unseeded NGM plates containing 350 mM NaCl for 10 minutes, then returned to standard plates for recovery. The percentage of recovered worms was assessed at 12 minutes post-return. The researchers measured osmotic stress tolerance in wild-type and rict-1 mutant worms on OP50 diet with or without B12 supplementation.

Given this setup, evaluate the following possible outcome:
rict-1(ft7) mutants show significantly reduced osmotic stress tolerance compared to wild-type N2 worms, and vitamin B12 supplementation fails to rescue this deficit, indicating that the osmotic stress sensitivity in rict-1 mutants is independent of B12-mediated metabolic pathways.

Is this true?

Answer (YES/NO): NO